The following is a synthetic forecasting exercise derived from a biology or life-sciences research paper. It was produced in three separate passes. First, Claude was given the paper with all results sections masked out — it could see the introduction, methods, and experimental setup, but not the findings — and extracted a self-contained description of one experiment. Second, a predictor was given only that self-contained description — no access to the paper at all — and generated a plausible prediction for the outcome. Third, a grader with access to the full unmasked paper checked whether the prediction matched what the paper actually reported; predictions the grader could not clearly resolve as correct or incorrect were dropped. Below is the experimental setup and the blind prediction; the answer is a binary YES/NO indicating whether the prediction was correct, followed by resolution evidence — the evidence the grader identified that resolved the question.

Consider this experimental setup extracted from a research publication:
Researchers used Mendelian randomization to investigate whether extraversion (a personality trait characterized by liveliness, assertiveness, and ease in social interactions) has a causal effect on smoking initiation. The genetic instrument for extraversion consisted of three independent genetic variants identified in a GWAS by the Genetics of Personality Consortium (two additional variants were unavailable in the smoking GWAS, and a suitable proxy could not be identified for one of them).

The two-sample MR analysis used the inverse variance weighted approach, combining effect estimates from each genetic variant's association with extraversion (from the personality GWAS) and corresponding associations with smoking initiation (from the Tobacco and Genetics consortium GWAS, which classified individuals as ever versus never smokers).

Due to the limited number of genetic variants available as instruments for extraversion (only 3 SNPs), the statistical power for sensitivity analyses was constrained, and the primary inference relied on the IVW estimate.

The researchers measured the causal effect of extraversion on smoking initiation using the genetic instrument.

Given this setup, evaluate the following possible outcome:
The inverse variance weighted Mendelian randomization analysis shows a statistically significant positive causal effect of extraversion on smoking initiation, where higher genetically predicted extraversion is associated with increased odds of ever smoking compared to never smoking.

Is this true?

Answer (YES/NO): NO